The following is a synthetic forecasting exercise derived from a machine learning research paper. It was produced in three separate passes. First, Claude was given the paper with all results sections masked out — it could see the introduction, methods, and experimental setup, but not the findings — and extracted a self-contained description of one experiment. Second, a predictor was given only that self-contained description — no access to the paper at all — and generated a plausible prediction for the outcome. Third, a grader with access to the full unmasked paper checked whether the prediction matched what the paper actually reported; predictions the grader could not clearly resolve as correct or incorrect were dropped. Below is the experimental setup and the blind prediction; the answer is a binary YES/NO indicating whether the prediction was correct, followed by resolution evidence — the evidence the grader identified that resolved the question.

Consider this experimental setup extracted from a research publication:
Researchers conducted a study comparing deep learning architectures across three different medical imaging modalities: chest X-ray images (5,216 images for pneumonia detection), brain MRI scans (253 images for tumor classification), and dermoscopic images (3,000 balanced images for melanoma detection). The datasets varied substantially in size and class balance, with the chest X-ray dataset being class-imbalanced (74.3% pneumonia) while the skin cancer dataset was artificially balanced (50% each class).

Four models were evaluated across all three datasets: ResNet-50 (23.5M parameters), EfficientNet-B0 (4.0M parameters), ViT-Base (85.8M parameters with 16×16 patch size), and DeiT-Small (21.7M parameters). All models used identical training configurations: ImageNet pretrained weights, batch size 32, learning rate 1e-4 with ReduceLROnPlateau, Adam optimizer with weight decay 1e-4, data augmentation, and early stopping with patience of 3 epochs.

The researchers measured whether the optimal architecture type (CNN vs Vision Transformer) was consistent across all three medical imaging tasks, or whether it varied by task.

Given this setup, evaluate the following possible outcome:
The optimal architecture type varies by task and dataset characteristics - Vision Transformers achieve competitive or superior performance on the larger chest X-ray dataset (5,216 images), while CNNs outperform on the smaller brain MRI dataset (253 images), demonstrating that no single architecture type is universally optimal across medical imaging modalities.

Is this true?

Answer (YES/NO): NO